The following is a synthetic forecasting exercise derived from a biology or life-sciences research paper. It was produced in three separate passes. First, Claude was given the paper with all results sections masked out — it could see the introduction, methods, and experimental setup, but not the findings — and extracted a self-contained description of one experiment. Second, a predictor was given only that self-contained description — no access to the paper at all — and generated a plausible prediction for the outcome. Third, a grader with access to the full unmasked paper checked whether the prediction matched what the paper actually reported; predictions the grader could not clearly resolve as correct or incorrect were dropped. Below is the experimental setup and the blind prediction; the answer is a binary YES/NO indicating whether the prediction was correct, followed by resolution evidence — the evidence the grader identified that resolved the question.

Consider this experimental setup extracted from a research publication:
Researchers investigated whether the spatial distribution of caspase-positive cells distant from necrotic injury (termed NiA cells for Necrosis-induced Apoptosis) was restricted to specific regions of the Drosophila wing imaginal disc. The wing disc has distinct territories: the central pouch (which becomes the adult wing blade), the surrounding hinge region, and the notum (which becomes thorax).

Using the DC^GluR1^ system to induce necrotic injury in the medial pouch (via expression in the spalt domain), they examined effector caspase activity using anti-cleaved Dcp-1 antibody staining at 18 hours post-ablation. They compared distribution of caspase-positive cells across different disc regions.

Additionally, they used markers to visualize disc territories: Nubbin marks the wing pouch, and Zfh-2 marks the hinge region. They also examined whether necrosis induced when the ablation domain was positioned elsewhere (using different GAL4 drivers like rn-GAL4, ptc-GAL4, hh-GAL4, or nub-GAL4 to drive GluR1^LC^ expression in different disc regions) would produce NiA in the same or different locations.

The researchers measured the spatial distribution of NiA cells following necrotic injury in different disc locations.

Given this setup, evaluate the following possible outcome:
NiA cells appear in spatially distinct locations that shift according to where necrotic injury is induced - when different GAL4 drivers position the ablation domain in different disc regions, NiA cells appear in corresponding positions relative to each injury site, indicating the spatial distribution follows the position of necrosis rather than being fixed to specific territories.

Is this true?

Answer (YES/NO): NO